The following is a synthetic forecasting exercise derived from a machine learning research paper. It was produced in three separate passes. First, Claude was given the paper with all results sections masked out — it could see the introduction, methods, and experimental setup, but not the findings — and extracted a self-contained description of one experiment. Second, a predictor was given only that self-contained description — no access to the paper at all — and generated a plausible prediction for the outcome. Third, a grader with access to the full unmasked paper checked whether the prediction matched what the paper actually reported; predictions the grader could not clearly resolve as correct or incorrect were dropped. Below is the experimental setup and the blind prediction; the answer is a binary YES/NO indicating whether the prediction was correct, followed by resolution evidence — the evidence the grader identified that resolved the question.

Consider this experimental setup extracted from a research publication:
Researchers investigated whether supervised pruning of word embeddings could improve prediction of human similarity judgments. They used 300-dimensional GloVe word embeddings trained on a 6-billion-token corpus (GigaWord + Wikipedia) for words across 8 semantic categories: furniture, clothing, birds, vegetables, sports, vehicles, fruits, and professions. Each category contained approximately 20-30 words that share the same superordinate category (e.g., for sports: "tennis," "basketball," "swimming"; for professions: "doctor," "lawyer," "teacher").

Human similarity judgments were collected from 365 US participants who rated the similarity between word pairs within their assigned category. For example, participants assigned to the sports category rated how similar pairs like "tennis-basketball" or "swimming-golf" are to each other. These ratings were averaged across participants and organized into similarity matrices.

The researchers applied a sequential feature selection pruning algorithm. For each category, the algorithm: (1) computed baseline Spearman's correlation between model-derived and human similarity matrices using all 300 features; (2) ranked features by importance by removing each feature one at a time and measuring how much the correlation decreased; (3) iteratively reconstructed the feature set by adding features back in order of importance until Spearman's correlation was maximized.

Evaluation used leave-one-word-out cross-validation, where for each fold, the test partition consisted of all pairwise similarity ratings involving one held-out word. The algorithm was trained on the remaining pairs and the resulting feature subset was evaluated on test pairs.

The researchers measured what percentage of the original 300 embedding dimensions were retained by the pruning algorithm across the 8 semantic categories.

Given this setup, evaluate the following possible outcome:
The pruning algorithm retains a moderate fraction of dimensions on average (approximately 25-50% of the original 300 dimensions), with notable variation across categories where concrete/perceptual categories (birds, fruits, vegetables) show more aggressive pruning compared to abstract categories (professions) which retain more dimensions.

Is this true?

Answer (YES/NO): NO